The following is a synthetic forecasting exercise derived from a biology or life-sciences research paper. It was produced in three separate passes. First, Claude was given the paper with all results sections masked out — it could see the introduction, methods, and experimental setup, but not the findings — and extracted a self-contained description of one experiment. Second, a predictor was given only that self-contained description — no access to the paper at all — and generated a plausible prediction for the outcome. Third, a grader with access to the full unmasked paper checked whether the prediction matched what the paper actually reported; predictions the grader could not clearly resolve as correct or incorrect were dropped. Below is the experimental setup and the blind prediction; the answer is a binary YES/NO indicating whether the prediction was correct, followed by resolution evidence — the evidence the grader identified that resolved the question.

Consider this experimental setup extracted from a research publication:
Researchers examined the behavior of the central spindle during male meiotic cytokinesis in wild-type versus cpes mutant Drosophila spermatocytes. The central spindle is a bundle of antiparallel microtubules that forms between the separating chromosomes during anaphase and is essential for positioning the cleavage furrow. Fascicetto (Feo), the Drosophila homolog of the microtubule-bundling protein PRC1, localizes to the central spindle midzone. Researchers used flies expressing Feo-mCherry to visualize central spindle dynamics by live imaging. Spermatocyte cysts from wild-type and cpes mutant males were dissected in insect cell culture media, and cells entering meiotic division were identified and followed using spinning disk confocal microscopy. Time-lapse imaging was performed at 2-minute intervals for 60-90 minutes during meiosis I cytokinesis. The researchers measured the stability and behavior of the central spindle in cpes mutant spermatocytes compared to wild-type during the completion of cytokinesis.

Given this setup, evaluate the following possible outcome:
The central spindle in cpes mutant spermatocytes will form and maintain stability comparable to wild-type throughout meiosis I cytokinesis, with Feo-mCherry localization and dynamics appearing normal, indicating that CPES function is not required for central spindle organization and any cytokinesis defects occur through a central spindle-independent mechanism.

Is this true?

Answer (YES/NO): NO